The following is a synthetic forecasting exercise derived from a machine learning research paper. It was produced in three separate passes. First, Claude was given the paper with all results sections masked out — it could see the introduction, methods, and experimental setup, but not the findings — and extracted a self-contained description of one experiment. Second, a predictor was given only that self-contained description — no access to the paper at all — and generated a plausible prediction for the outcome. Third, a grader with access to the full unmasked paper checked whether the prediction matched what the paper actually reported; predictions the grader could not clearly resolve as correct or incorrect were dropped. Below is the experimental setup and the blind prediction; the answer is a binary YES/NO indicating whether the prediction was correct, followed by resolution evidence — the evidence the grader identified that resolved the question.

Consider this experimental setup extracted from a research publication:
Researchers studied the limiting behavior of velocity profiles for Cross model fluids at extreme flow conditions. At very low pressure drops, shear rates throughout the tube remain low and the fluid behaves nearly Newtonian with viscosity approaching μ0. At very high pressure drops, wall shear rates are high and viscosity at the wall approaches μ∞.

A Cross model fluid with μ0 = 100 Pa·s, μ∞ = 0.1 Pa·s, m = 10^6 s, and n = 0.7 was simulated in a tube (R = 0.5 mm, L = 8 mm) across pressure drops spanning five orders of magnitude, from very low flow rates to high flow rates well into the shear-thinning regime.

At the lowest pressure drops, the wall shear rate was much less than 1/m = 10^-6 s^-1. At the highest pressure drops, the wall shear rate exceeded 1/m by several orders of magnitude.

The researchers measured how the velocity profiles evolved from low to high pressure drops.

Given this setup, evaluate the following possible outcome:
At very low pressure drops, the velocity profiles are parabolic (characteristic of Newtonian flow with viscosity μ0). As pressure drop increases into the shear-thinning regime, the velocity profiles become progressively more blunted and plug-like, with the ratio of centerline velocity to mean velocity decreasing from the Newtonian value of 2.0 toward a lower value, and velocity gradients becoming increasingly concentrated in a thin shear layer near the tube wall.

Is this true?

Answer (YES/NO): NO